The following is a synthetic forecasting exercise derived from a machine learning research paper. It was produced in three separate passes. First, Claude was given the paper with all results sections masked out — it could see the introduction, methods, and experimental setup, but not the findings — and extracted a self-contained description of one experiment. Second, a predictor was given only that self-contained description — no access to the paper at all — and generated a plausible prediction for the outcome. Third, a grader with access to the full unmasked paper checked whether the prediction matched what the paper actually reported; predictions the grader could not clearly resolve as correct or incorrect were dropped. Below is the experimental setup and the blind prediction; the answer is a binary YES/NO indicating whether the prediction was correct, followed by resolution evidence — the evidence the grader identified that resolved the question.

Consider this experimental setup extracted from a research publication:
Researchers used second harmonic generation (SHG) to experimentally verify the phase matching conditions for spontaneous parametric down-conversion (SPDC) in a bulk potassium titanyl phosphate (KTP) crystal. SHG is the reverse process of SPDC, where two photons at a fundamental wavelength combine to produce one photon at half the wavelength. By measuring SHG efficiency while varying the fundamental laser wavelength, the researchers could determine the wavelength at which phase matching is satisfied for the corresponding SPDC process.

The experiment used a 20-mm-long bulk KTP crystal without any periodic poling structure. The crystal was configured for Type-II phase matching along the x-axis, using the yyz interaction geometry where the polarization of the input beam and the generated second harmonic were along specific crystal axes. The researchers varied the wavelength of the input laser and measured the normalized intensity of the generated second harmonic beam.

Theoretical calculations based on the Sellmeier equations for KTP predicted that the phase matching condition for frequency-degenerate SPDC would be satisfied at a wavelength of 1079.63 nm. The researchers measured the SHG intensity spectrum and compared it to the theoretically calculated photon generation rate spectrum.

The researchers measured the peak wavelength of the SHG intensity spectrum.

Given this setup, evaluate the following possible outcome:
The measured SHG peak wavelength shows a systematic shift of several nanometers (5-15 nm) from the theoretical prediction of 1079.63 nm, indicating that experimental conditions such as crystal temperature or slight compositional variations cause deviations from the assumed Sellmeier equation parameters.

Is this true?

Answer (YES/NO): NO